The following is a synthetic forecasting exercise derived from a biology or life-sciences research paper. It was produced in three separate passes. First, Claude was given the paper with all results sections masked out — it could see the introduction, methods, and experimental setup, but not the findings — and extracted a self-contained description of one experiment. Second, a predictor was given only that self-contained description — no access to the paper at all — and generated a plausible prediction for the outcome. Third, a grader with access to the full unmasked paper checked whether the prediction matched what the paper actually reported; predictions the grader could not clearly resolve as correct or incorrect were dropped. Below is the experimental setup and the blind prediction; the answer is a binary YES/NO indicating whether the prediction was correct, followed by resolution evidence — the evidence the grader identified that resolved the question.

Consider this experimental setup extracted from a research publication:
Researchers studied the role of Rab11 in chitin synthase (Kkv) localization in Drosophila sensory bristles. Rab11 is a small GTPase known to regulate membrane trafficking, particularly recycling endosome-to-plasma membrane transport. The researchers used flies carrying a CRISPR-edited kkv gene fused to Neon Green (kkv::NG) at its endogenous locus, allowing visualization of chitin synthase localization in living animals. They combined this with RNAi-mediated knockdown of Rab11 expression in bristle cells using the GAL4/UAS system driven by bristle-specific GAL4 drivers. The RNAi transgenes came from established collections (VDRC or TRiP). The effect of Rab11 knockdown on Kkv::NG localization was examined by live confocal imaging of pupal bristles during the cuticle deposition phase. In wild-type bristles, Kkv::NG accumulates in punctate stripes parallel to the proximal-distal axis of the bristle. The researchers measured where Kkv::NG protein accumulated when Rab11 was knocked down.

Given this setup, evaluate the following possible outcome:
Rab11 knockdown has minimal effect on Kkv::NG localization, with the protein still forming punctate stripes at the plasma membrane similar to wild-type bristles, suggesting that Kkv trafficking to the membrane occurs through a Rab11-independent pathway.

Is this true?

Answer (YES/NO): NO